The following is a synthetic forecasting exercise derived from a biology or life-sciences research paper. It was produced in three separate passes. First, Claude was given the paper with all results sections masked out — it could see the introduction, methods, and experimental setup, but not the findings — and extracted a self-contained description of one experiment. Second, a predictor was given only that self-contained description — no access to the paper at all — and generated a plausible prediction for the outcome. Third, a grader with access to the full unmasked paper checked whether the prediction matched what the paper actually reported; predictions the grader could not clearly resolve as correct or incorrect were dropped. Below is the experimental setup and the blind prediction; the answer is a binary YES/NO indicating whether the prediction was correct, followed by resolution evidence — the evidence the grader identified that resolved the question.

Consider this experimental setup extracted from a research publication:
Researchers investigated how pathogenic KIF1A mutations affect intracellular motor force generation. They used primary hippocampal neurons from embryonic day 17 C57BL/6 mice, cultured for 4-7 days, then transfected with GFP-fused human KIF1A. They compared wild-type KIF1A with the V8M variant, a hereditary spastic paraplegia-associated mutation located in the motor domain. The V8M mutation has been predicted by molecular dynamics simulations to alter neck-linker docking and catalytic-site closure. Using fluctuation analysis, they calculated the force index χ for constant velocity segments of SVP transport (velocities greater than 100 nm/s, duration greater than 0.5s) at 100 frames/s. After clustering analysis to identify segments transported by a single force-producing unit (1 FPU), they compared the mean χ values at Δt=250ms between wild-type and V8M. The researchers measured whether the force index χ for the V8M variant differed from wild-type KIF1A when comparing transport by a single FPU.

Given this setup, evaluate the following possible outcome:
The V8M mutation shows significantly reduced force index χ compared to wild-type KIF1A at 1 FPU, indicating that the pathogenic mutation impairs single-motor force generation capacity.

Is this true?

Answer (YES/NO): YES